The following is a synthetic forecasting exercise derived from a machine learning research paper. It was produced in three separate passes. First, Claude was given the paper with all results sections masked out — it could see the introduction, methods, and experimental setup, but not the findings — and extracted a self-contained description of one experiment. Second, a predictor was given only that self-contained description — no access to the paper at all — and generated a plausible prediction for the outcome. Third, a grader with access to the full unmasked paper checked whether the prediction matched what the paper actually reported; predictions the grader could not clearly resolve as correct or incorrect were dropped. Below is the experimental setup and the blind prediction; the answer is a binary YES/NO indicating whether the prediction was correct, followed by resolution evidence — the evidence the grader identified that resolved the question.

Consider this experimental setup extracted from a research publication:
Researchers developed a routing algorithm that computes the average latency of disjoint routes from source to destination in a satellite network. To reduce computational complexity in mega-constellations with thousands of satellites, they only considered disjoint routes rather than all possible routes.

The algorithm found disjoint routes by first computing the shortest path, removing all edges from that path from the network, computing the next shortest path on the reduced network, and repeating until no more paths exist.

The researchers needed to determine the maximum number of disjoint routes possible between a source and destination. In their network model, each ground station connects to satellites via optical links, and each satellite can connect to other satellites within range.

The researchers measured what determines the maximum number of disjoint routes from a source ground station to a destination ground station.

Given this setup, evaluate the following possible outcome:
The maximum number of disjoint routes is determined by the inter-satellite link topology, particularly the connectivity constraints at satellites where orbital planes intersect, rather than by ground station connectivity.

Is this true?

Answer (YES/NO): NO